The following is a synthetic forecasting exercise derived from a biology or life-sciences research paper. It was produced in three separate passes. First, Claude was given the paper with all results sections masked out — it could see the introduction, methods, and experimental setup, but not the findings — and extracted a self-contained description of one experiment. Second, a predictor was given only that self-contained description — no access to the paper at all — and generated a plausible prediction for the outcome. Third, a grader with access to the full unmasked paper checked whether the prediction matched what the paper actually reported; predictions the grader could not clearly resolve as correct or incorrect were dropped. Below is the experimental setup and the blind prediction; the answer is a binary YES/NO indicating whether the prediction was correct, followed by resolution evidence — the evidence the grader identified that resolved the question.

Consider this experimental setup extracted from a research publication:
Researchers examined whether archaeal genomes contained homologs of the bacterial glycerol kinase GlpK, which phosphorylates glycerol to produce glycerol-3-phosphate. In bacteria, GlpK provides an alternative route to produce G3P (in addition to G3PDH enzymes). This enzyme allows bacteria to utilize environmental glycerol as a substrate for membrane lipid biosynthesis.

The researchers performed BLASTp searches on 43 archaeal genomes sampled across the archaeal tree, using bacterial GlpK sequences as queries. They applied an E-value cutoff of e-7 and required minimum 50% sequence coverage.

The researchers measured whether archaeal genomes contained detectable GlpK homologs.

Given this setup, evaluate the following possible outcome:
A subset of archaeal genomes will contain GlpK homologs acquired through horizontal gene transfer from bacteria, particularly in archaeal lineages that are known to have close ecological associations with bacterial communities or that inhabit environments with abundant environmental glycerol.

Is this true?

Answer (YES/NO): NO